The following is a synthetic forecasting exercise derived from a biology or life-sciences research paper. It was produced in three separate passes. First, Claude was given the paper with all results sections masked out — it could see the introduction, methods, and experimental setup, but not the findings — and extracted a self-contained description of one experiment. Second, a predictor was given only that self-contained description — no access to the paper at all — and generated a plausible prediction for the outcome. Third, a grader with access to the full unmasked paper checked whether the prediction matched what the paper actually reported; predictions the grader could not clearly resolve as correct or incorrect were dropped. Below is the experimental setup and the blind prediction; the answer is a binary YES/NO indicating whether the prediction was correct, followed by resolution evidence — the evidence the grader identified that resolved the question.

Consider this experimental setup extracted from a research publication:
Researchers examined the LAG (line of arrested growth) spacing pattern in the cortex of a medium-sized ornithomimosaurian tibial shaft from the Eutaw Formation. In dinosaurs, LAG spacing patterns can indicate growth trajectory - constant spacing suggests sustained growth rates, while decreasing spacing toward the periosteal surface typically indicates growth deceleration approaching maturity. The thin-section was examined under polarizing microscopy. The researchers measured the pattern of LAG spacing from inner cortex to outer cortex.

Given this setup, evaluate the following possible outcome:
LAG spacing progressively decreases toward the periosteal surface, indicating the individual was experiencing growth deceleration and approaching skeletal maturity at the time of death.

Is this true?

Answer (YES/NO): YES